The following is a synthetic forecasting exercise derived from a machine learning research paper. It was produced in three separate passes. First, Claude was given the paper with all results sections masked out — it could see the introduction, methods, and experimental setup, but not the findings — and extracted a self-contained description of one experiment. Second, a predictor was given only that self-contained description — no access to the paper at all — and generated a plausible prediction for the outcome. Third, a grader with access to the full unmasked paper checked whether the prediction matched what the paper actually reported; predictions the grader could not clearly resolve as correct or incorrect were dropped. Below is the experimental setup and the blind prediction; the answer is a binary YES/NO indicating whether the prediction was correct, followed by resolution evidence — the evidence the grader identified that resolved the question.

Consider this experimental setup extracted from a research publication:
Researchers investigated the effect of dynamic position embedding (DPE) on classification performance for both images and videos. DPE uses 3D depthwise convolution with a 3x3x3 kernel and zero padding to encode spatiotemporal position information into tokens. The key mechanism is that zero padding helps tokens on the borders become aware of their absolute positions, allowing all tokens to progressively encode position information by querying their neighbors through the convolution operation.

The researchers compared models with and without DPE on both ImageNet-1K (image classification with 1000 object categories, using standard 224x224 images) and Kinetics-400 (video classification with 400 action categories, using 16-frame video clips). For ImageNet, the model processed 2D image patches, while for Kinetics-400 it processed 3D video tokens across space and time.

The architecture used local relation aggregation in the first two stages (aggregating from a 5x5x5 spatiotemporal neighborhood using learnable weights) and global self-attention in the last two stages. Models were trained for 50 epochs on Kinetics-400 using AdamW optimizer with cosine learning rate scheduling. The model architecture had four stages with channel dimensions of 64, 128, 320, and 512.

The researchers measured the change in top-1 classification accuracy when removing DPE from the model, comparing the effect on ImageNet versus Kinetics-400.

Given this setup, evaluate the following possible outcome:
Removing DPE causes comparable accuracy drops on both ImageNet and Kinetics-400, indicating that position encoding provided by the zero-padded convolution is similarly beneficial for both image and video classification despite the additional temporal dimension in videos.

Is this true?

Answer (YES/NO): NO